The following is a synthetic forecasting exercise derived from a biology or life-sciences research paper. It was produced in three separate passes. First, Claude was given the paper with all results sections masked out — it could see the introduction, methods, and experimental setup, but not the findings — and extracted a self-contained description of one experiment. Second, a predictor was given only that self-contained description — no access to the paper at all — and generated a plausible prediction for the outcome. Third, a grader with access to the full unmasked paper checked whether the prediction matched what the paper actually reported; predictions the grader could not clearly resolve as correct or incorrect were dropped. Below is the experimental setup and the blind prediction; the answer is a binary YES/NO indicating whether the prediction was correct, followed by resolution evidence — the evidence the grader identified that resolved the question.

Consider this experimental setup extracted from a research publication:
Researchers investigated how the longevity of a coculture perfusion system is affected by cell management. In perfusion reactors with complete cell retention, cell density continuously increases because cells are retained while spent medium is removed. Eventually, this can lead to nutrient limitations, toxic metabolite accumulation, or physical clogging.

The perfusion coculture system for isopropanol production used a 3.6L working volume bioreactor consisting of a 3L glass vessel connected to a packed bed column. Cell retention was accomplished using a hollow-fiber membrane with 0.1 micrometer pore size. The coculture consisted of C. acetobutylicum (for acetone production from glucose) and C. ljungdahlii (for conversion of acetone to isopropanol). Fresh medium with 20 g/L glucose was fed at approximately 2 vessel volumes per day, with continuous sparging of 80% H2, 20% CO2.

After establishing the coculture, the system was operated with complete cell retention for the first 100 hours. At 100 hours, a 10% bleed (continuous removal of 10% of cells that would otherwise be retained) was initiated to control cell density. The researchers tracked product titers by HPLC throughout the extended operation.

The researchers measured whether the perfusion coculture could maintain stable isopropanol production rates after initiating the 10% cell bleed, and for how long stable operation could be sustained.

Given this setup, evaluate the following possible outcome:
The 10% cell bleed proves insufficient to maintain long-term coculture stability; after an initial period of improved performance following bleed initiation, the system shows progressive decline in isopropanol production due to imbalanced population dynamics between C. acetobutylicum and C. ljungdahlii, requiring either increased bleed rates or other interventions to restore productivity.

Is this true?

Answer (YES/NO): NO